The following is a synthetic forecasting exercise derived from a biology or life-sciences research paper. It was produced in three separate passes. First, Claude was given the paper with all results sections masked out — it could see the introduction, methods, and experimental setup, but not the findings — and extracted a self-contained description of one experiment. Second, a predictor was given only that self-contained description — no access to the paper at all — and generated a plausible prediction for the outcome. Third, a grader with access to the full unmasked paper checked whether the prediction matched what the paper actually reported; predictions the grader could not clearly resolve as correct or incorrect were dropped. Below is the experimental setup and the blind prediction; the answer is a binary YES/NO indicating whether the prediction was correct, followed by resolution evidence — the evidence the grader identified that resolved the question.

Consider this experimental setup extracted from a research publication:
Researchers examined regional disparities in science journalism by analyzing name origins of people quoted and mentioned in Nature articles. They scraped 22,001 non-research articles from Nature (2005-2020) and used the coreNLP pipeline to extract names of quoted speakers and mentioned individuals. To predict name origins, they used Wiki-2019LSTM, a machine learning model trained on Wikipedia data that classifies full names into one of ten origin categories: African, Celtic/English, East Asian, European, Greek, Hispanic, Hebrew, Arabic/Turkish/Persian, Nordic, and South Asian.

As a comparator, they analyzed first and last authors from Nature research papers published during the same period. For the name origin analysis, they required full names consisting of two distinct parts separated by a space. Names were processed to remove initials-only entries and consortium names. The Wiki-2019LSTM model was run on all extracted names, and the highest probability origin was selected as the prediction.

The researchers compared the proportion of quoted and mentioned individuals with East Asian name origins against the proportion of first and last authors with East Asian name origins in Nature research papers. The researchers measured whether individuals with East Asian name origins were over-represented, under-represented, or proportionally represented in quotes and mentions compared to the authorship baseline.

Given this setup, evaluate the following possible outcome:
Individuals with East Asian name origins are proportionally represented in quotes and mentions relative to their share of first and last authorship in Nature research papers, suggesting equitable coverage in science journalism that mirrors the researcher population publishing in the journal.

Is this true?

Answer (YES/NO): NO